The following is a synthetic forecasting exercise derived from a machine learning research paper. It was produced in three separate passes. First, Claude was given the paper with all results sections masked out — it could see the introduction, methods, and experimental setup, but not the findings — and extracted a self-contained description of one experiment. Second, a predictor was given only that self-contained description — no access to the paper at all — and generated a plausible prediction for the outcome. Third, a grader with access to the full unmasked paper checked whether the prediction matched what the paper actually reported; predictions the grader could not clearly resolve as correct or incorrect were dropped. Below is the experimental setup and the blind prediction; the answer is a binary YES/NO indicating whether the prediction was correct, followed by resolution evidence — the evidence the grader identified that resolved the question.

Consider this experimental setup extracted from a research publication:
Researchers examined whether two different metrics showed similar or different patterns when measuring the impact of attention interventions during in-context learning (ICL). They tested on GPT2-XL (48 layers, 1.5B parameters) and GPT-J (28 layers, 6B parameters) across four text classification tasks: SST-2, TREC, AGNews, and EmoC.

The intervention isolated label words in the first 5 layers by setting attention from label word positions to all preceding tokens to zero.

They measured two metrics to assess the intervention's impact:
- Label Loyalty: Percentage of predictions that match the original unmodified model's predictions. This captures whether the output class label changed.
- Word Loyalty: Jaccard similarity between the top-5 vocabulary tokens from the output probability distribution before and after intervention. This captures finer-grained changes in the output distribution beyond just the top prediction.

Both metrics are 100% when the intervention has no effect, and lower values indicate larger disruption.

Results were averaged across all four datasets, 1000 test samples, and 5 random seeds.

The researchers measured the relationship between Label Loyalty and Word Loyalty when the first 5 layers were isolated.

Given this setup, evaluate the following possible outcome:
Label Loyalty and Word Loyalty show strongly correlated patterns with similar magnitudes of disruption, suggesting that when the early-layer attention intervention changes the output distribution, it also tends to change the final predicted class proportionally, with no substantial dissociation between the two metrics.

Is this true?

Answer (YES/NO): NO